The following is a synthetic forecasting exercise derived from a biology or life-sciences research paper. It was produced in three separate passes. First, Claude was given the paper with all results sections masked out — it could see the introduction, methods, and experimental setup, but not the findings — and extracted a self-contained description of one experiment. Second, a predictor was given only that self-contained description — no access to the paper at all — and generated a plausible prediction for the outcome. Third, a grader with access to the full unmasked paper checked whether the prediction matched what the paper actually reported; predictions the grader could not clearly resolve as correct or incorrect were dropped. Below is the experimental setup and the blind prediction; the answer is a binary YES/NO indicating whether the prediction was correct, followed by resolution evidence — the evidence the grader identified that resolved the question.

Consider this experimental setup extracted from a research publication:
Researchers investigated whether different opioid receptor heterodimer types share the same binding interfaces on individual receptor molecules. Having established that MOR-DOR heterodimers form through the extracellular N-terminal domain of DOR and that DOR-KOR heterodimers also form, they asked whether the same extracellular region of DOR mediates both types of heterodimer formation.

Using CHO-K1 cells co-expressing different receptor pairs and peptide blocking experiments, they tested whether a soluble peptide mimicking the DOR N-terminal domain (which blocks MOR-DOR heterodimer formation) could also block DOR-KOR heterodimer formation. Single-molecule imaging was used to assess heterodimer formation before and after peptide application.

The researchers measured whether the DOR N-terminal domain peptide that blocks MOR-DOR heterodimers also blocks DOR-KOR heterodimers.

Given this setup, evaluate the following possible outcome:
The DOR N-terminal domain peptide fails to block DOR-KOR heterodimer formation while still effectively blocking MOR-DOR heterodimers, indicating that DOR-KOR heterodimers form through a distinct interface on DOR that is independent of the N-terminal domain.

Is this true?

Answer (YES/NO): YES